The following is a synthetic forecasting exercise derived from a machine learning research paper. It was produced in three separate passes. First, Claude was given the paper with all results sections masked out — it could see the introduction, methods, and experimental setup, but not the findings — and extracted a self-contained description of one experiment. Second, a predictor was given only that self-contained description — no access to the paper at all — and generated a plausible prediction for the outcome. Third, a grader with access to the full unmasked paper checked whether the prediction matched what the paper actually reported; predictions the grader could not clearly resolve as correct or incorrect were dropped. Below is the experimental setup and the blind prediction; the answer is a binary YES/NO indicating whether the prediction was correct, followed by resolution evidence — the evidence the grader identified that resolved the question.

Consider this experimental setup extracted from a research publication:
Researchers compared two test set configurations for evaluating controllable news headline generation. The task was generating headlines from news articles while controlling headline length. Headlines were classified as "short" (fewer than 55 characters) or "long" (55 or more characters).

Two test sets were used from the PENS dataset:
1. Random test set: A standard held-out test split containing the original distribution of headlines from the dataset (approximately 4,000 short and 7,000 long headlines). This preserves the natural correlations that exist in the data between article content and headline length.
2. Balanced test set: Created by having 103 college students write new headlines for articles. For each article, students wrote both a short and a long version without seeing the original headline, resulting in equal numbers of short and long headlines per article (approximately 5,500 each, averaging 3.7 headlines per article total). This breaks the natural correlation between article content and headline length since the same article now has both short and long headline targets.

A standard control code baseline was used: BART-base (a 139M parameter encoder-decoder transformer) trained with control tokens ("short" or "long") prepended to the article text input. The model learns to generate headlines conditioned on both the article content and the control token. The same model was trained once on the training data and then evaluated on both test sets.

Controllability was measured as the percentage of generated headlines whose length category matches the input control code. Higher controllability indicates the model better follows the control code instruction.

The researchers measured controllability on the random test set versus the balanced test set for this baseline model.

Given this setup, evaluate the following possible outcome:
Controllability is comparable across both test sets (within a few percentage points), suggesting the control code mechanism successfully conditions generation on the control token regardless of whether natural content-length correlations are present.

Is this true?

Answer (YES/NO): NO